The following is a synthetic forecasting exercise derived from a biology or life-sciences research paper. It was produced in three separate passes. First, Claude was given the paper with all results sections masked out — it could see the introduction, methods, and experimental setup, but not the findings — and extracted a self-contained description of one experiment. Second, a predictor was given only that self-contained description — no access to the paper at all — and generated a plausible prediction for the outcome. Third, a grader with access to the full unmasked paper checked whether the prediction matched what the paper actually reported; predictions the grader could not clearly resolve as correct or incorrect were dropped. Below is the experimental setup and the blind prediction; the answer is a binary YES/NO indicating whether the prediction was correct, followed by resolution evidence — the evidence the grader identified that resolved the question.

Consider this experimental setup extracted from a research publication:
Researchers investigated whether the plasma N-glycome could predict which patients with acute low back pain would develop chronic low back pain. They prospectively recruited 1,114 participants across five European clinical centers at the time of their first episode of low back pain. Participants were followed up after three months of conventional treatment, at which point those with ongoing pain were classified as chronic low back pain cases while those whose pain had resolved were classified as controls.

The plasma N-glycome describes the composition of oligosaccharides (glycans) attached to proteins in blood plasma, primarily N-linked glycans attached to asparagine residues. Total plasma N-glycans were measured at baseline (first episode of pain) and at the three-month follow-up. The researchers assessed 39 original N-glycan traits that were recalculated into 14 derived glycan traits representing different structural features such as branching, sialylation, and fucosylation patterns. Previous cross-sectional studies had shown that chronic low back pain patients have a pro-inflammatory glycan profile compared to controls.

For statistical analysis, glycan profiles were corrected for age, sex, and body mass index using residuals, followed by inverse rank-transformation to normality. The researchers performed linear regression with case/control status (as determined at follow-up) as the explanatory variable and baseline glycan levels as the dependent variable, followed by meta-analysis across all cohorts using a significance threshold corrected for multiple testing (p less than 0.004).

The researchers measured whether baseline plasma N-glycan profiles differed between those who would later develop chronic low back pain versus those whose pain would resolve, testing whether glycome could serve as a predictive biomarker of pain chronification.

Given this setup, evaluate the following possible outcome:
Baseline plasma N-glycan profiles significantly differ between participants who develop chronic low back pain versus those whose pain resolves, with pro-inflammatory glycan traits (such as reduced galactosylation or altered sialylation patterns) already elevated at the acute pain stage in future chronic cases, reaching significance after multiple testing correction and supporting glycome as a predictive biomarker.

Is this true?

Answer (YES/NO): NO